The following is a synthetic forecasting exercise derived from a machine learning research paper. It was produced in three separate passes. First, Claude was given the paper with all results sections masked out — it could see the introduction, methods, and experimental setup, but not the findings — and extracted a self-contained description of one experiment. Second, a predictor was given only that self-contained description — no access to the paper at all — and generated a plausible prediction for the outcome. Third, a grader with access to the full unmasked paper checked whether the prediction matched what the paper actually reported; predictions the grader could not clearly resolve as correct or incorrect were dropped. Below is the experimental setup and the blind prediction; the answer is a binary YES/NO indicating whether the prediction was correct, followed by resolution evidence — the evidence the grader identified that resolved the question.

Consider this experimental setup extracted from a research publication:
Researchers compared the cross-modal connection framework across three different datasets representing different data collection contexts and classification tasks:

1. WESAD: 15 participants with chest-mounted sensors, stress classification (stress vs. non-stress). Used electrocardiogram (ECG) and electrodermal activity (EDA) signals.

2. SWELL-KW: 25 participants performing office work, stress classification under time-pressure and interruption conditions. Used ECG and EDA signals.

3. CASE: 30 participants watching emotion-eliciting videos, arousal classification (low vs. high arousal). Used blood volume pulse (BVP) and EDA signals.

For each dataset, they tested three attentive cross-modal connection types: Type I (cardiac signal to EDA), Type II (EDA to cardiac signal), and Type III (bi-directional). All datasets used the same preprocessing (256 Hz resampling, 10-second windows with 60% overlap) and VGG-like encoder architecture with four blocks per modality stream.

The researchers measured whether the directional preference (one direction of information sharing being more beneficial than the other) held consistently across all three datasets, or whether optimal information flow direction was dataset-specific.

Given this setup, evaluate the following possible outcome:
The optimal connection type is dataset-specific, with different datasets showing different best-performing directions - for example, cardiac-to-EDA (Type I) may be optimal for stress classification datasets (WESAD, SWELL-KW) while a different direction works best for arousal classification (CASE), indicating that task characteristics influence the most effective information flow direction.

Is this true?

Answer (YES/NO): NO